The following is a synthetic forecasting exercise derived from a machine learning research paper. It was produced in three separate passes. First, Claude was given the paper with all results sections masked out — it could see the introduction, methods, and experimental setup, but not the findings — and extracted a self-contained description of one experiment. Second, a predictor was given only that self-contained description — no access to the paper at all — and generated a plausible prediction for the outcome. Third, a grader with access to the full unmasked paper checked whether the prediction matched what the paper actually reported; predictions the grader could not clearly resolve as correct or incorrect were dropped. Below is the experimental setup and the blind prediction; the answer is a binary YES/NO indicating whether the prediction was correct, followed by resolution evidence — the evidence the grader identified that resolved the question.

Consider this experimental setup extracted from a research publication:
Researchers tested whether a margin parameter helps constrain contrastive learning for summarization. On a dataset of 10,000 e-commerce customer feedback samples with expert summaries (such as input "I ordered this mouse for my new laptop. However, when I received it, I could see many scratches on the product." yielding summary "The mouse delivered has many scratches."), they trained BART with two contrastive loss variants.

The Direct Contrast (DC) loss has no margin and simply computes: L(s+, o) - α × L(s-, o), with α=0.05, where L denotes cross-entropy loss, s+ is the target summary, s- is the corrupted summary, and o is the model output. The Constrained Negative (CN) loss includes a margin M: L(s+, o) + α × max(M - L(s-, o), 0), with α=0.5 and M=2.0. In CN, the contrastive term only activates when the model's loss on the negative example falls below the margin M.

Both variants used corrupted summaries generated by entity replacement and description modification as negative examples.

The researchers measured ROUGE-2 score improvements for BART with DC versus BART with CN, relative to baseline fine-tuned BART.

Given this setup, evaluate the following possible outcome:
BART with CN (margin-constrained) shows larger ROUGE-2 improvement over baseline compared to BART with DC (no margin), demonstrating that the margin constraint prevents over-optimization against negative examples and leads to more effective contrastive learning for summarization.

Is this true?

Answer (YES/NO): NO